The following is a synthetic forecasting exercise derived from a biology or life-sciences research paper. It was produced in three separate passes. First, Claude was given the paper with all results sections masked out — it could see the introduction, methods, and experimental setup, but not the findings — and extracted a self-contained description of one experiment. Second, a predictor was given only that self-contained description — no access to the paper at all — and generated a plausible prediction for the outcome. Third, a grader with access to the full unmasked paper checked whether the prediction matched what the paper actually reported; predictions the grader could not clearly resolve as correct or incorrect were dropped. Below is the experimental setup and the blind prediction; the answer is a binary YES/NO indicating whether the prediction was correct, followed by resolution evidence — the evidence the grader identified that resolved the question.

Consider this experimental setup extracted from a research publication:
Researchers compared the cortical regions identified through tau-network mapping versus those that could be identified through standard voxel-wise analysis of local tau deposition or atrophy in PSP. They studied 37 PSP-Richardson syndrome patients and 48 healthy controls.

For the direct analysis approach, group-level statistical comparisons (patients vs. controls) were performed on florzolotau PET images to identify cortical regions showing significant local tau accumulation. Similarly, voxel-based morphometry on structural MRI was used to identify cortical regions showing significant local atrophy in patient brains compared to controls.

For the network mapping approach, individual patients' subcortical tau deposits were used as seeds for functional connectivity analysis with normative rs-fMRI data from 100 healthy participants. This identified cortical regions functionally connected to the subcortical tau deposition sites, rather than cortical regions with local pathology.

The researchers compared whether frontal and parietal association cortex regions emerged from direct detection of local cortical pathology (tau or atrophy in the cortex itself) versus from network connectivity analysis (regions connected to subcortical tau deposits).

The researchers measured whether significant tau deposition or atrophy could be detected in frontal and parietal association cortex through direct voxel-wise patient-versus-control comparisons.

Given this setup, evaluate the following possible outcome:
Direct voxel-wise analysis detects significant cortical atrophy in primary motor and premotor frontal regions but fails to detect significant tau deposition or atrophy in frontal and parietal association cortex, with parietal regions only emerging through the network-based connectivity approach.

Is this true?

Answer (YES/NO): NO